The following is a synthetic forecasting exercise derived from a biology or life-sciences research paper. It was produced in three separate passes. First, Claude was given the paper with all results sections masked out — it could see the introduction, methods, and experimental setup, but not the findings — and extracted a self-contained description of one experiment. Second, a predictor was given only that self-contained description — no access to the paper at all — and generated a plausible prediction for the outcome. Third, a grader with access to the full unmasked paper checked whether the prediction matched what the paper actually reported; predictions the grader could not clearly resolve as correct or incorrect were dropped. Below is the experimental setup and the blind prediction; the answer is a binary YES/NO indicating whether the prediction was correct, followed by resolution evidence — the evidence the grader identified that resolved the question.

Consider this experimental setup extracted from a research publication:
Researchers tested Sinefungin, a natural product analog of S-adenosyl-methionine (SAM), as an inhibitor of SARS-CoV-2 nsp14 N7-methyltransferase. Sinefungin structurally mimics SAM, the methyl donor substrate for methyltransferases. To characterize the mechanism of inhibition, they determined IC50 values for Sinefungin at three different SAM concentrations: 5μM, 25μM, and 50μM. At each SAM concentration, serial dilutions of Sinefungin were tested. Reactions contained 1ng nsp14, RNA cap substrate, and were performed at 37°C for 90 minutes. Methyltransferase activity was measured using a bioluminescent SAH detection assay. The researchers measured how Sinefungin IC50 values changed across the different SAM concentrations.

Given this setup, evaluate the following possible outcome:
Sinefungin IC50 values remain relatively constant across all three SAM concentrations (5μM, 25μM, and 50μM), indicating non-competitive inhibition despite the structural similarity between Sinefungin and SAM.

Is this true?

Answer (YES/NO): NO